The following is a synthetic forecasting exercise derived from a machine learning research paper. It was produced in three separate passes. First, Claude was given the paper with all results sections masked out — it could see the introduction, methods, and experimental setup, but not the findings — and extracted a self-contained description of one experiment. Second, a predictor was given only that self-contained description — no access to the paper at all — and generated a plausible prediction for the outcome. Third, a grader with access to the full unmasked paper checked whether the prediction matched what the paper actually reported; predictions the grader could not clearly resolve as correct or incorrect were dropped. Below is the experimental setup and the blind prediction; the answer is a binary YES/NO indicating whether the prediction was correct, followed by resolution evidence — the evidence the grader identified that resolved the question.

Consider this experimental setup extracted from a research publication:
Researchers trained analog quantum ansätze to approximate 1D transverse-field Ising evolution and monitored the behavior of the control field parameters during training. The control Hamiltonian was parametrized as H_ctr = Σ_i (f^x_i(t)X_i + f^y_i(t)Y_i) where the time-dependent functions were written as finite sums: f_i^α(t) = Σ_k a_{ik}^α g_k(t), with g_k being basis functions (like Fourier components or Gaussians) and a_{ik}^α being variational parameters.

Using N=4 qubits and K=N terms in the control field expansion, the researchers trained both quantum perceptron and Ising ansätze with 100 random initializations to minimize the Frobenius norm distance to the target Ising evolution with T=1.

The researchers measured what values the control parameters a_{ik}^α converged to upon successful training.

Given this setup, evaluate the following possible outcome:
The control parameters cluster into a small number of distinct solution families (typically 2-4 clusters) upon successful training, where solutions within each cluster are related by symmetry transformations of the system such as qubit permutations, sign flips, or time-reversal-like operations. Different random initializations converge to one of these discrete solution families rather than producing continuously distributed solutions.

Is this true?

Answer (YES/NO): NO